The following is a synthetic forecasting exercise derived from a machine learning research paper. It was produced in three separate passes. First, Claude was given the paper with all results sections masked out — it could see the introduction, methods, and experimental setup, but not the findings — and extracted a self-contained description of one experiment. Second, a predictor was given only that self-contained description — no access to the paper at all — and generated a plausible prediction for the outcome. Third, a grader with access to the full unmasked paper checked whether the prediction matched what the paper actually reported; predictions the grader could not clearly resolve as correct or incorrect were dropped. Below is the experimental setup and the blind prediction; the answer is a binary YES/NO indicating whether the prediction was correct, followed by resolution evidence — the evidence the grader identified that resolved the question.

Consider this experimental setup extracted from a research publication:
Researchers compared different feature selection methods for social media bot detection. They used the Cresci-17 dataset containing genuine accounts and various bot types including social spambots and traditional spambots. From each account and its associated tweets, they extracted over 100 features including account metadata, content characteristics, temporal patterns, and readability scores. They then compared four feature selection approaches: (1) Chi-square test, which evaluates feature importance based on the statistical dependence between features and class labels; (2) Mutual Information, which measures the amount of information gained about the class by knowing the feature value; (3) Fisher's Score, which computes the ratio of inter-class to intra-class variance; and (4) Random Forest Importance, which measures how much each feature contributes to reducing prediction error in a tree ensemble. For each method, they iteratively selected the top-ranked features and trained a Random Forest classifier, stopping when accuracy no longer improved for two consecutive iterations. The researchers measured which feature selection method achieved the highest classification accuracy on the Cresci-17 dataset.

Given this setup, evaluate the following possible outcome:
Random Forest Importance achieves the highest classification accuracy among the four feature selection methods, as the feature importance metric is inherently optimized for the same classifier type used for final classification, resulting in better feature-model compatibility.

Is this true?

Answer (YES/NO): YES